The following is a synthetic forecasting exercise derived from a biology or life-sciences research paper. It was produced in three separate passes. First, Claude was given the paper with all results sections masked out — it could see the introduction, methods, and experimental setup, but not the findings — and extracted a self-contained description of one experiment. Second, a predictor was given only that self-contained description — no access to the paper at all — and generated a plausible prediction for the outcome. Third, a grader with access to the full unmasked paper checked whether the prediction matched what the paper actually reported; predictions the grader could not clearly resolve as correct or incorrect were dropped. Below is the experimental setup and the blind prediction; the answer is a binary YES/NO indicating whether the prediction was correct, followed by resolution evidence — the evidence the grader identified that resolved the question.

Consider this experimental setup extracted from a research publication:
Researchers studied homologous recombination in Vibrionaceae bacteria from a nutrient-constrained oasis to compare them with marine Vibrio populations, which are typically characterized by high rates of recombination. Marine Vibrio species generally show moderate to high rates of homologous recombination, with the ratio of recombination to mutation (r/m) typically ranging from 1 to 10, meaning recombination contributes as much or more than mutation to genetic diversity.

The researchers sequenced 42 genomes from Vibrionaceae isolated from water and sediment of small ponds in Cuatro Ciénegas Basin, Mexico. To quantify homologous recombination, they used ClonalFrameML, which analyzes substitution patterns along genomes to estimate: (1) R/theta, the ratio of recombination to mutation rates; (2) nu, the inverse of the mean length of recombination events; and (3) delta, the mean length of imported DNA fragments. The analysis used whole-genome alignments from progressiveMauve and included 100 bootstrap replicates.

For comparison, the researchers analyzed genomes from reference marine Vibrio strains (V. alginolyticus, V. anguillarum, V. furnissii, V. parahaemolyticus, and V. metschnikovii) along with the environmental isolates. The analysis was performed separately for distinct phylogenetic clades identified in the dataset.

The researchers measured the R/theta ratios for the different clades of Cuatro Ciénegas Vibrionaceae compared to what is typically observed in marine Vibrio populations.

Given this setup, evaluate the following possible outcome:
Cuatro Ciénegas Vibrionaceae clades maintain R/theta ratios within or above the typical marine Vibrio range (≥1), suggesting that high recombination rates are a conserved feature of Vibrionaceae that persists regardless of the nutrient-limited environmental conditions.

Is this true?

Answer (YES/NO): NO